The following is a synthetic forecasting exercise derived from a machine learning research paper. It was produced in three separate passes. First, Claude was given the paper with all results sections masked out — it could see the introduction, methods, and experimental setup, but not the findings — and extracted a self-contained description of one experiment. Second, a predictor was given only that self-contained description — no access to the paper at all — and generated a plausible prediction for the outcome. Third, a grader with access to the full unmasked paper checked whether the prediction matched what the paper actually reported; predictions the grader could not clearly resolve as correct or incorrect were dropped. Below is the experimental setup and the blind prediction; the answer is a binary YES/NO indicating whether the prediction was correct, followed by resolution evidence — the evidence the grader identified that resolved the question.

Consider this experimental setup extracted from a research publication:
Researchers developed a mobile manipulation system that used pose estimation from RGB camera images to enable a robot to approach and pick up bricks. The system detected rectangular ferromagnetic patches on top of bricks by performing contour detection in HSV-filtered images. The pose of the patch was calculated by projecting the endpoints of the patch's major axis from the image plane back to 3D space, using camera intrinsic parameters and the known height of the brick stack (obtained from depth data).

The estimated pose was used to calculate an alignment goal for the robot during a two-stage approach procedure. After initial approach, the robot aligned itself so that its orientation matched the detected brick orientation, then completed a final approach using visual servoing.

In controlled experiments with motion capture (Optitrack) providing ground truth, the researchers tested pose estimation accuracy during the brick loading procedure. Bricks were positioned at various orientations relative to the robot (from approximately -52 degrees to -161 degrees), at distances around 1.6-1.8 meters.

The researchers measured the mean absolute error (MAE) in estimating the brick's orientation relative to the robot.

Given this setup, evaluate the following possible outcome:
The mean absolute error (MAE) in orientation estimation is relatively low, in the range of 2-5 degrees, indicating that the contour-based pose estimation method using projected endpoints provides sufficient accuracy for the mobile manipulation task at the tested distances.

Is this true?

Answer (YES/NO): NO